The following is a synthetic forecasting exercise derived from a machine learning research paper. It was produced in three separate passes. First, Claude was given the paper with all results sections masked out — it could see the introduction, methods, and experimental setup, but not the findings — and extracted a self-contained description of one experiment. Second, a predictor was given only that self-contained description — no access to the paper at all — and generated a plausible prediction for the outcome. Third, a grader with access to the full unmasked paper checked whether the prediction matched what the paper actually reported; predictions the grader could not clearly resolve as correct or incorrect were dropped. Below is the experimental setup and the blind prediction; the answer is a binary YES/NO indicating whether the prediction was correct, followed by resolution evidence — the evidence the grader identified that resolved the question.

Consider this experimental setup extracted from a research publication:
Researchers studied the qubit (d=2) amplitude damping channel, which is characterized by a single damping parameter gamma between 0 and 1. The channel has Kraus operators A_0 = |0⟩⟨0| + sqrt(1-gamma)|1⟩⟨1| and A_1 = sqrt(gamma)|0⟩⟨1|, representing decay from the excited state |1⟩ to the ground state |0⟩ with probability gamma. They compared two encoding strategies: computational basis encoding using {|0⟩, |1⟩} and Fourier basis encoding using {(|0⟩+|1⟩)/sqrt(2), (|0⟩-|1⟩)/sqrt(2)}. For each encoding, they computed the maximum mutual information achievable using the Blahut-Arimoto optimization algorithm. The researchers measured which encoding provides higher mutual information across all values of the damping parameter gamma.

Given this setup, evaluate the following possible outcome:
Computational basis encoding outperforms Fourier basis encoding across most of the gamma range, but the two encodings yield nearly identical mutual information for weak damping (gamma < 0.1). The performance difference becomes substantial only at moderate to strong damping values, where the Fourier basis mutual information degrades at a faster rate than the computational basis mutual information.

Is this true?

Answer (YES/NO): NO